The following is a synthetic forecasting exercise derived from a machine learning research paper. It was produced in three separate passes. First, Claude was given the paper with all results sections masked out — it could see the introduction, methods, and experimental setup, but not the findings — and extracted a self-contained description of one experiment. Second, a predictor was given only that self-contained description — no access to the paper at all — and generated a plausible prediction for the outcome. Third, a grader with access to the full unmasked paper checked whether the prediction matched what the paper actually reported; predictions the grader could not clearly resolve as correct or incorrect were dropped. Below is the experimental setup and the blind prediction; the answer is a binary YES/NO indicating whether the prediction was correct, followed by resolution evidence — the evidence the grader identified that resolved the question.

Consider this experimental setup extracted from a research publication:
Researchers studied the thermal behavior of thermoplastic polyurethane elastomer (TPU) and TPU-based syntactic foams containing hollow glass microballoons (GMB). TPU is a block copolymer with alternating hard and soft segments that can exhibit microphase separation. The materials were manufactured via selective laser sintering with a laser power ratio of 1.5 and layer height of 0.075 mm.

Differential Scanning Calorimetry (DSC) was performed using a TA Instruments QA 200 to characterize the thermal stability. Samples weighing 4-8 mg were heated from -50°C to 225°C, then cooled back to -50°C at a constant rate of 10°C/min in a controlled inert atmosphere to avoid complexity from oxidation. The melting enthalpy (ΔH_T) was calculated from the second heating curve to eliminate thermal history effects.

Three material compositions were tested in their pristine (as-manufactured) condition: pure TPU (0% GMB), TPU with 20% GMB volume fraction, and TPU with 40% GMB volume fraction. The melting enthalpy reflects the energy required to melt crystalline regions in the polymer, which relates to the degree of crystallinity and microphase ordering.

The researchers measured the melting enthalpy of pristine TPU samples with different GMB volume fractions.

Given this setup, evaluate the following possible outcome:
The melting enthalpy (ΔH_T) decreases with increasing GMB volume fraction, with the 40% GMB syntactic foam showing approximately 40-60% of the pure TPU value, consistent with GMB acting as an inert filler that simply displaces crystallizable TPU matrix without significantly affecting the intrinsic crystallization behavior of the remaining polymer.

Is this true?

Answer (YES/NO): NO